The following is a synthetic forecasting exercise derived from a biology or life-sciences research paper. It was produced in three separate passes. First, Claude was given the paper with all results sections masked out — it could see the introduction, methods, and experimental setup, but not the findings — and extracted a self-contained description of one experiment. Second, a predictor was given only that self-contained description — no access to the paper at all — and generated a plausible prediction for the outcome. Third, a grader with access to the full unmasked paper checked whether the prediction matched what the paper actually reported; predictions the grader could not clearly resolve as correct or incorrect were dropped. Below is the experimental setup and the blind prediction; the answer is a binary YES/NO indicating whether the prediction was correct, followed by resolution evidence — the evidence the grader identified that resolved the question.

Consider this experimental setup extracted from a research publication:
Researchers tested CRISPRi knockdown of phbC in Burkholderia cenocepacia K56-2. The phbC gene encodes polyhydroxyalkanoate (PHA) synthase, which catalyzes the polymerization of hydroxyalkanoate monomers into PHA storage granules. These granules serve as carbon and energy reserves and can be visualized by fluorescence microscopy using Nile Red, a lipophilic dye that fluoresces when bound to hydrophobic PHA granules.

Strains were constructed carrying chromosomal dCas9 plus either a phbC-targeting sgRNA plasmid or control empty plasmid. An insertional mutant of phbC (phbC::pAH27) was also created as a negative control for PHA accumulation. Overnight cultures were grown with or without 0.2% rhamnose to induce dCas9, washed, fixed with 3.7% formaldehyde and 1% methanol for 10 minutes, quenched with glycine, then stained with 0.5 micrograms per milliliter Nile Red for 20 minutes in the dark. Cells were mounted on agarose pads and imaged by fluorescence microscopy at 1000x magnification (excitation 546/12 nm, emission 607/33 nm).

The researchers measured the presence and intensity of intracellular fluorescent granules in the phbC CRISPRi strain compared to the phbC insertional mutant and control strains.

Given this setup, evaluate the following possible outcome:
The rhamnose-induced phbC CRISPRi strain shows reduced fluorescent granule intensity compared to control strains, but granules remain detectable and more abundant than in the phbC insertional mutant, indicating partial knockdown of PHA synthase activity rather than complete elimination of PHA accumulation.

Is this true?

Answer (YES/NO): NO